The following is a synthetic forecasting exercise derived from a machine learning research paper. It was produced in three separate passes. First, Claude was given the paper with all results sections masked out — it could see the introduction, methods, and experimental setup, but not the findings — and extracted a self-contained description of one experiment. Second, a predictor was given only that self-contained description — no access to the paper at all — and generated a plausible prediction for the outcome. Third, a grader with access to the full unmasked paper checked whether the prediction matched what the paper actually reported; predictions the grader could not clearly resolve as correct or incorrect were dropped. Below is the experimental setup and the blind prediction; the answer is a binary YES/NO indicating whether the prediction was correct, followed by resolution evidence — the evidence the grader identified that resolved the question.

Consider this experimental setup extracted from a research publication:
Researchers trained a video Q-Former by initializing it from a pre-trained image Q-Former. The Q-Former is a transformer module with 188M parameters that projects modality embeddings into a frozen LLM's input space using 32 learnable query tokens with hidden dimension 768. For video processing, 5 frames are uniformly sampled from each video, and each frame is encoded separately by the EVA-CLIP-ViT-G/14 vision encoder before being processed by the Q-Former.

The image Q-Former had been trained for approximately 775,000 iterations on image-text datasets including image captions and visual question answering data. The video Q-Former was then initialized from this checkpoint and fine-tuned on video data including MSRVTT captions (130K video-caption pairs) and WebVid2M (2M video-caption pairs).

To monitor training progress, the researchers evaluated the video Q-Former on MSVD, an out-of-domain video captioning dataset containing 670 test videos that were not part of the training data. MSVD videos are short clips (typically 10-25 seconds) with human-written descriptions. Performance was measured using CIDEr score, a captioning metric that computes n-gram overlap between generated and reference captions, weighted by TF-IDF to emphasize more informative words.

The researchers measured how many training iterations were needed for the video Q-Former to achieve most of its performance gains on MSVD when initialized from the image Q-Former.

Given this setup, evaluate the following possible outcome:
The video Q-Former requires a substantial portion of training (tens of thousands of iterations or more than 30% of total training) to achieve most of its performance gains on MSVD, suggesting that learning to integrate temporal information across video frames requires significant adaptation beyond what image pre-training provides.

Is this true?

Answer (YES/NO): NO